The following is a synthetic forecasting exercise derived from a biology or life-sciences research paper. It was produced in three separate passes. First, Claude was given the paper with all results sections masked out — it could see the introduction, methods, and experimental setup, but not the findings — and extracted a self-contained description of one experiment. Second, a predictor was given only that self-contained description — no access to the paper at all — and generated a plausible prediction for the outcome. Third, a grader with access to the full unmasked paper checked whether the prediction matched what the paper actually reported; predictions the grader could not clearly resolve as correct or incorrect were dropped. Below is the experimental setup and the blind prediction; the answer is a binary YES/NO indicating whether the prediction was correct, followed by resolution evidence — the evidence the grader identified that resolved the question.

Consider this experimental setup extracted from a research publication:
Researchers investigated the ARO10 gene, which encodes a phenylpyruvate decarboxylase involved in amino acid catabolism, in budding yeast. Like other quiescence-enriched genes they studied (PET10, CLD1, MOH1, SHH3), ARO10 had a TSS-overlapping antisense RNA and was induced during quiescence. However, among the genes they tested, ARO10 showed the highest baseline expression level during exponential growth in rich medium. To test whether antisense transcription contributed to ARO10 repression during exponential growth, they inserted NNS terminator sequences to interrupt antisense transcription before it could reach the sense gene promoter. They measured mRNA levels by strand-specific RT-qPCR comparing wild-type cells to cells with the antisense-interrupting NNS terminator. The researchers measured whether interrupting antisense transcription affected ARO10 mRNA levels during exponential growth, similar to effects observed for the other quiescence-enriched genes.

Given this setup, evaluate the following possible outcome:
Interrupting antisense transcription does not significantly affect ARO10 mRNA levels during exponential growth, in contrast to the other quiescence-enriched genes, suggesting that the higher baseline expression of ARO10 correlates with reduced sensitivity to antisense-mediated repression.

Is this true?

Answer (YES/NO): YES